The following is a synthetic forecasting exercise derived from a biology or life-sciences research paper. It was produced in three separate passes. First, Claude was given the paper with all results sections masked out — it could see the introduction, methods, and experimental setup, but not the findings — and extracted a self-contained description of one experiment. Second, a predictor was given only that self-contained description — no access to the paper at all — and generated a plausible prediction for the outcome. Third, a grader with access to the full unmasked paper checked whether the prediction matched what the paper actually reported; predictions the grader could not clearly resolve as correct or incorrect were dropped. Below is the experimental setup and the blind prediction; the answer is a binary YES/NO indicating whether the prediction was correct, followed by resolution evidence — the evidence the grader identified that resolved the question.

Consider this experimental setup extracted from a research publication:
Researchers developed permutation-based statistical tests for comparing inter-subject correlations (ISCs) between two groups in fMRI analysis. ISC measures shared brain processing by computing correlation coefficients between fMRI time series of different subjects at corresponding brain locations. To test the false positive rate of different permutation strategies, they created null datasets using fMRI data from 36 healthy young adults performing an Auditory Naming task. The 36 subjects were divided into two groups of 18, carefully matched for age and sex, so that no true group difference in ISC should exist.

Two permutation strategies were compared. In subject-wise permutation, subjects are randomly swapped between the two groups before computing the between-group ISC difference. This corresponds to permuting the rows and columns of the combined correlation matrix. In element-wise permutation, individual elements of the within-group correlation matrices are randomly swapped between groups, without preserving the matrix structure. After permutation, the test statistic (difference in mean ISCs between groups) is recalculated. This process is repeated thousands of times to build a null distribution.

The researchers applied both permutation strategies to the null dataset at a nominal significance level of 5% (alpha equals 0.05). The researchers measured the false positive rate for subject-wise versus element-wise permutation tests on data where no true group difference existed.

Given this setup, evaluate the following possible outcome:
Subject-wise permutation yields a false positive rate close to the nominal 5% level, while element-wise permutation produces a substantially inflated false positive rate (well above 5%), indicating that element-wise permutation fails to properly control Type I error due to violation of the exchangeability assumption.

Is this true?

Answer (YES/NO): YES